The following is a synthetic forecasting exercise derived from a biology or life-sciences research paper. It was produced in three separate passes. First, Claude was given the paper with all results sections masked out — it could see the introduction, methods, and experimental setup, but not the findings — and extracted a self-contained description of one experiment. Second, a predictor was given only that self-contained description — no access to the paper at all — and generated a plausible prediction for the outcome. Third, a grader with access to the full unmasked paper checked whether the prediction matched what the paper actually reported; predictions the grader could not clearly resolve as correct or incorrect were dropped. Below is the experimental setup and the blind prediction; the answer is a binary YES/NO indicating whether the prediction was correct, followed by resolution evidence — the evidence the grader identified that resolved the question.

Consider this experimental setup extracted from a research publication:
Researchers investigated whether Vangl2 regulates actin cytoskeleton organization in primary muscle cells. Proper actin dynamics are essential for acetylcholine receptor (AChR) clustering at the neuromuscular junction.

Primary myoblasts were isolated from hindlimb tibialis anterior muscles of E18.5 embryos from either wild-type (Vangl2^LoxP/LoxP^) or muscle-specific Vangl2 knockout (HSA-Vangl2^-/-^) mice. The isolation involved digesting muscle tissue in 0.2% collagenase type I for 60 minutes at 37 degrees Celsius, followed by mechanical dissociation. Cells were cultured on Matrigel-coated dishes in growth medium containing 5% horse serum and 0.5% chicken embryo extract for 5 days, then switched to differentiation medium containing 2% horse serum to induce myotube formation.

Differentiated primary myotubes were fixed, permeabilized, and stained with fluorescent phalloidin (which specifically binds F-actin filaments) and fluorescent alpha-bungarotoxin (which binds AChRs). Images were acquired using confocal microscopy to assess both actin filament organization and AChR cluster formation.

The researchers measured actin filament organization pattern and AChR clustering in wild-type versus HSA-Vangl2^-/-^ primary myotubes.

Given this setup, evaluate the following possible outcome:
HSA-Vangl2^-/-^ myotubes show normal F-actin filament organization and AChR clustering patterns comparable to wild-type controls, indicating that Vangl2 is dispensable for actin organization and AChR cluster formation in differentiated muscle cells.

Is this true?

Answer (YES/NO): NO